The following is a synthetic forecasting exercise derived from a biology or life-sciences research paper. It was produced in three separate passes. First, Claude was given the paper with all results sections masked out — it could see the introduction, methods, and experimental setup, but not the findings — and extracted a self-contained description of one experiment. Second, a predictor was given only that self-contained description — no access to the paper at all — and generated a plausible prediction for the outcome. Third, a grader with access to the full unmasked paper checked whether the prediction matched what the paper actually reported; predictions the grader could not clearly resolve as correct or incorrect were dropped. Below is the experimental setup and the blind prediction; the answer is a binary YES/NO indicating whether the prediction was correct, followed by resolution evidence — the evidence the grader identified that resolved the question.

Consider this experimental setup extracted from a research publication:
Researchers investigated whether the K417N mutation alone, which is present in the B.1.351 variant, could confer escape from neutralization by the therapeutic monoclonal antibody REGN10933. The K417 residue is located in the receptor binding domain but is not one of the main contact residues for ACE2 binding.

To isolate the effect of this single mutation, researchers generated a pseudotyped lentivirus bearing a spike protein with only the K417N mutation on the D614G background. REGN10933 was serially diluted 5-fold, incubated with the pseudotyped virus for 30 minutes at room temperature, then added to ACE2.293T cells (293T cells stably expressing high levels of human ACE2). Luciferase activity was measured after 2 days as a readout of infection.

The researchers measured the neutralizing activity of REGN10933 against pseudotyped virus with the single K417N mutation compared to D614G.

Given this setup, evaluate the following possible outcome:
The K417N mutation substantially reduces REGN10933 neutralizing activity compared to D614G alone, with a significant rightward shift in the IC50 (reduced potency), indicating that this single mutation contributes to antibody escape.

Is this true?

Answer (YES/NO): YES